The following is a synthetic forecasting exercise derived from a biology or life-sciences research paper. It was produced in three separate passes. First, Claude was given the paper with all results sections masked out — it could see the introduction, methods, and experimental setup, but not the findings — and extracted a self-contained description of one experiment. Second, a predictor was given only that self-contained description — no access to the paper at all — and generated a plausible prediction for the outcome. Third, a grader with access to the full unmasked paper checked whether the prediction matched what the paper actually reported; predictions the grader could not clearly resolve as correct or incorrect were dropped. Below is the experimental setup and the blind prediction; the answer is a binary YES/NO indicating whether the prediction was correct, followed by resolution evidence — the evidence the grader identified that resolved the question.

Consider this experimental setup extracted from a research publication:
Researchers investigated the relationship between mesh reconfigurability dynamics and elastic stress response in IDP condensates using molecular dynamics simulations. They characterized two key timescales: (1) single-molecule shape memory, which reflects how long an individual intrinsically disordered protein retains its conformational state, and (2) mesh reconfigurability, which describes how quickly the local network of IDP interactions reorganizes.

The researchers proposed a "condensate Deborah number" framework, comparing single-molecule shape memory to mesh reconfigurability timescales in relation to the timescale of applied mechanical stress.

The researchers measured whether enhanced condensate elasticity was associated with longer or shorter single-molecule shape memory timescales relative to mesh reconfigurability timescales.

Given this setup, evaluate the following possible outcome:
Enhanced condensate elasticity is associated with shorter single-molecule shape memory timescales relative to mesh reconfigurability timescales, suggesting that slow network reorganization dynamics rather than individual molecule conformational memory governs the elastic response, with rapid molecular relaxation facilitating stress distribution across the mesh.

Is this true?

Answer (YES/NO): NO